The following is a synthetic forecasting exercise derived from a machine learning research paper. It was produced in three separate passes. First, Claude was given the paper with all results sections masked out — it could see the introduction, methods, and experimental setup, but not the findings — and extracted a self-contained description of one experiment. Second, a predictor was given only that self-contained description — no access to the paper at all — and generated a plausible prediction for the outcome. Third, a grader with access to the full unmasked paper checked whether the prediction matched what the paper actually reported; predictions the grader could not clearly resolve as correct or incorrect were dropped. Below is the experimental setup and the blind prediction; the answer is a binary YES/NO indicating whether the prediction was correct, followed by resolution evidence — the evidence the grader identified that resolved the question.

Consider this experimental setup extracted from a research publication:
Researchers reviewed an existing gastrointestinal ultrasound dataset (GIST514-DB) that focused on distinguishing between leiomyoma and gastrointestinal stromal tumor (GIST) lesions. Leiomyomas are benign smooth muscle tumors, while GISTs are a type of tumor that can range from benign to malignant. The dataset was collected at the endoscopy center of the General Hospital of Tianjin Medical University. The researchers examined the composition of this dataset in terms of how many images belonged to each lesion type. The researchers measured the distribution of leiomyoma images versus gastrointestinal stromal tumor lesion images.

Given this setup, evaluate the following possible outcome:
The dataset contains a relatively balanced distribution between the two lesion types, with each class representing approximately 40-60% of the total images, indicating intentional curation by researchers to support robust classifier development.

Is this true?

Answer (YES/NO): YES